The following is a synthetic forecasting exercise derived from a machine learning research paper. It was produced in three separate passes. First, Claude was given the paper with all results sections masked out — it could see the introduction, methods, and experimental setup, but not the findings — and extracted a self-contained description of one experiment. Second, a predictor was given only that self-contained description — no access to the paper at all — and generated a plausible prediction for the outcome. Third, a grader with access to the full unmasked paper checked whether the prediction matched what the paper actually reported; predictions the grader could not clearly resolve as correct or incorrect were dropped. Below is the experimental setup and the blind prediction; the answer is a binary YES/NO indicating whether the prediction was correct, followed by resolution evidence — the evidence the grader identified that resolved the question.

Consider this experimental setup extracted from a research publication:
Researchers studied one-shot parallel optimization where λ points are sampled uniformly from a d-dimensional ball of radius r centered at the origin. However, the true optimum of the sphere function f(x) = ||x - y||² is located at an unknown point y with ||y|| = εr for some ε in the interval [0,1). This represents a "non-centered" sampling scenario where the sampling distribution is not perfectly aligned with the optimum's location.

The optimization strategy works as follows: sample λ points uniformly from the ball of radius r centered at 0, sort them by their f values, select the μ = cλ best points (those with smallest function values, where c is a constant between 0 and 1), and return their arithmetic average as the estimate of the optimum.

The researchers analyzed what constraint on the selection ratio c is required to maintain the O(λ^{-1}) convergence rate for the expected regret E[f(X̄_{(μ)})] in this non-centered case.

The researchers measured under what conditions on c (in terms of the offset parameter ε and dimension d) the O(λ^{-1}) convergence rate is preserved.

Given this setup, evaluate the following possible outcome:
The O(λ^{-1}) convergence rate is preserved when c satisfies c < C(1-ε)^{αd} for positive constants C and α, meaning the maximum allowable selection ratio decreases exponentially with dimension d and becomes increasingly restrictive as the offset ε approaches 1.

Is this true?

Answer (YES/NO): YES